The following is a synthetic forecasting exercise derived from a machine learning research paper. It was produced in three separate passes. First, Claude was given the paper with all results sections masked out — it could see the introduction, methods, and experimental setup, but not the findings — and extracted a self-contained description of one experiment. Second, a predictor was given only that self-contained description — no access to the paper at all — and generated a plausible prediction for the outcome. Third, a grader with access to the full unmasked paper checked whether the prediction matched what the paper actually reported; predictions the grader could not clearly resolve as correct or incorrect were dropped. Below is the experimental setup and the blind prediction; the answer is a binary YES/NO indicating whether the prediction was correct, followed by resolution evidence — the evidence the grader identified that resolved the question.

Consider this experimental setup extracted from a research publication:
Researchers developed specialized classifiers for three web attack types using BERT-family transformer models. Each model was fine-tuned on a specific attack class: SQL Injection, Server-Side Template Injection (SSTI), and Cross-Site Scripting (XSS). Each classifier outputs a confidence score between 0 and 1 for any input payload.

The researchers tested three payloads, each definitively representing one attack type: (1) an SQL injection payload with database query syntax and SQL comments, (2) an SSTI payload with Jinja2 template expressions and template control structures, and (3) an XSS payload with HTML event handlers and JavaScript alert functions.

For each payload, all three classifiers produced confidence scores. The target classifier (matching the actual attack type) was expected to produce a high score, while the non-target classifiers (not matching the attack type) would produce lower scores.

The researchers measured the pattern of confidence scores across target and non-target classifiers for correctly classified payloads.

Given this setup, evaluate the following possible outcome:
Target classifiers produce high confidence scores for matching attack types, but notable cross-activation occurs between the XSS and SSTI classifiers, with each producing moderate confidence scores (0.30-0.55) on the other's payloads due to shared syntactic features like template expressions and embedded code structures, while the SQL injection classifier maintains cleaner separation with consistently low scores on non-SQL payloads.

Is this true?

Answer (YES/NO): NO